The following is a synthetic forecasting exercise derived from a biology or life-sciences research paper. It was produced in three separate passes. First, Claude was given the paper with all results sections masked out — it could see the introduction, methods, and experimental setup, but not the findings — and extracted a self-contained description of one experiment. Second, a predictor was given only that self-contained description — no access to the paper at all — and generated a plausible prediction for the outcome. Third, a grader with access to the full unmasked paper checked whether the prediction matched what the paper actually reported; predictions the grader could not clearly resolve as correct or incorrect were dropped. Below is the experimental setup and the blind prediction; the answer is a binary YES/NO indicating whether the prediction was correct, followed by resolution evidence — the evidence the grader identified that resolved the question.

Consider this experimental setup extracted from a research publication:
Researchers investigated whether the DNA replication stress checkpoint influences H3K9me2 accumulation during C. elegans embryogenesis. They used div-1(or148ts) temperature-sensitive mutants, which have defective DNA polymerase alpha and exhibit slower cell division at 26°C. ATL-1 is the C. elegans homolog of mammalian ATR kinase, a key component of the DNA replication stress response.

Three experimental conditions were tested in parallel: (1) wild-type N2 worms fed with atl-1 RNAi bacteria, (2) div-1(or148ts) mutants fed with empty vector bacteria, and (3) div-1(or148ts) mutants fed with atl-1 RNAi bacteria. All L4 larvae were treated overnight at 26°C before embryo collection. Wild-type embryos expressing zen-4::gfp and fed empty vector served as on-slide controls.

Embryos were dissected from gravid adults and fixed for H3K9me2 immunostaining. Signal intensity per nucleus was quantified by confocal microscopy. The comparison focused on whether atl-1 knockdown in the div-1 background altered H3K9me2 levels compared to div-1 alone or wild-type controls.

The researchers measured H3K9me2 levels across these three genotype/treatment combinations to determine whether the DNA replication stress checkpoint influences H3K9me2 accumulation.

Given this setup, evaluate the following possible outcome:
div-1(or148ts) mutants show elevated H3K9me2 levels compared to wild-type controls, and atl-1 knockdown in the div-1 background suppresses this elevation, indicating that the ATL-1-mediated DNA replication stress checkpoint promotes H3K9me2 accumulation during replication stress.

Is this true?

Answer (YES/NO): NO